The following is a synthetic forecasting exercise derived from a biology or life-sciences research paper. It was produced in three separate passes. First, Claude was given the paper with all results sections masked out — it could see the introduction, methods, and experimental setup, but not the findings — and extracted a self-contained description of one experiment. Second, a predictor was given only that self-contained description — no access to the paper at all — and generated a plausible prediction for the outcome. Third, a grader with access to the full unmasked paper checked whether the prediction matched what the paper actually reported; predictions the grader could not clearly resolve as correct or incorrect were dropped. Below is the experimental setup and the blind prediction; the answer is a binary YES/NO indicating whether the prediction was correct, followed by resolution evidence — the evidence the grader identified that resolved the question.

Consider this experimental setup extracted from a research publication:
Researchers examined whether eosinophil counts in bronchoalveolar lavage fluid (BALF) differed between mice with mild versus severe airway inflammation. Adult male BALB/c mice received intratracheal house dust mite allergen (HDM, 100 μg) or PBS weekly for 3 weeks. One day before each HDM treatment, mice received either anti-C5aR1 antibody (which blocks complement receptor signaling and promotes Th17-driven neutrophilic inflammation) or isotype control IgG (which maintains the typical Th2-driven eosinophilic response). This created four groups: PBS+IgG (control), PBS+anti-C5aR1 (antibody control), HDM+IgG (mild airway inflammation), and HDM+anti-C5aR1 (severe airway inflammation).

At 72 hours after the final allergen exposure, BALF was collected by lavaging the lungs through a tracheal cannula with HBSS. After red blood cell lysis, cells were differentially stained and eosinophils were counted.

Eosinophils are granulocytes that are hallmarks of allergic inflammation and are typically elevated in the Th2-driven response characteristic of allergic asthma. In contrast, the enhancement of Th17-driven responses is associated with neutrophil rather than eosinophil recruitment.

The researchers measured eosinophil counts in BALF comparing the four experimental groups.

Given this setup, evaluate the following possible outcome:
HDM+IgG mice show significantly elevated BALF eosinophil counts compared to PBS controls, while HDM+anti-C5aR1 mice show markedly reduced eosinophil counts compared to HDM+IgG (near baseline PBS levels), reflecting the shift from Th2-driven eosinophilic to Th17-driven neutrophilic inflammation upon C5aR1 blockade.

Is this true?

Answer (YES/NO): NO